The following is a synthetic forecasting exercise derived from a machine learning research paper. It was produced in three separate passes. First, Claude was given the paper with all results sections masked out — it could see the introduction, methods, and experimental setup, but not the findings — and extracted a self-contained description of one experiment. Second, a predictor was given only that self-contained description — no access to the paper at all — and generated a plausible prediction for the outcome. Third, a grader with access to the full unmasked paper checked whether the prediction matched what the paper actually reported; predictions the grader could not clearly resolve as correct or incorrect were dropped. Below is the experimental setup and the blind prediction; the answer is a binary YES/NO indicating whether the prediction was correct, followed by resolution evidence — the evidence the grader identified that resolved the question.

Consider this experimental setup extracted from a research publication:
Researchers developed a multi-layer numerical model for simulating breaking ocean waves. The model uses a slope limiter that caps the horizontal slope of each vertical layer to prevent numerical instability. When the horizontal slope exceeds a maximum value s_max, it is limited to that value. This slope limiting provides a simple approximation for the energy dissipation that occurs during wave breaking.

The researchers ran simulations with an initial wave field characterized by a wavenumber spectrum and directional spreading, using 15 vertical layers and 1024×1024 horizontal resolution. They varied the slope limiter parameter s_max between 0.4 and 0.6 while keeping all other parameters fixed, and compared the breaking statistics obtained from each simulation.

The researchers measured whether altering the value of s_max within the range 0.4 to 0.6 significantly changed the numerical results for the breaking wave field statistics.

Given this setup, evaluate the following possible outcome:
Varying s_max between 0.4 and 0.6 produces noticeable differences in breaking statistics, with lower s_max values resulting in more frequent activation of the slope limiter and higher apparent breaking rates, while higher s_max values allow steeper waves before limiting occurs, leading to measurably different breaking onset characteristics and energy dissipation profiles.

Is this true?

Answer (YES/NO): NO